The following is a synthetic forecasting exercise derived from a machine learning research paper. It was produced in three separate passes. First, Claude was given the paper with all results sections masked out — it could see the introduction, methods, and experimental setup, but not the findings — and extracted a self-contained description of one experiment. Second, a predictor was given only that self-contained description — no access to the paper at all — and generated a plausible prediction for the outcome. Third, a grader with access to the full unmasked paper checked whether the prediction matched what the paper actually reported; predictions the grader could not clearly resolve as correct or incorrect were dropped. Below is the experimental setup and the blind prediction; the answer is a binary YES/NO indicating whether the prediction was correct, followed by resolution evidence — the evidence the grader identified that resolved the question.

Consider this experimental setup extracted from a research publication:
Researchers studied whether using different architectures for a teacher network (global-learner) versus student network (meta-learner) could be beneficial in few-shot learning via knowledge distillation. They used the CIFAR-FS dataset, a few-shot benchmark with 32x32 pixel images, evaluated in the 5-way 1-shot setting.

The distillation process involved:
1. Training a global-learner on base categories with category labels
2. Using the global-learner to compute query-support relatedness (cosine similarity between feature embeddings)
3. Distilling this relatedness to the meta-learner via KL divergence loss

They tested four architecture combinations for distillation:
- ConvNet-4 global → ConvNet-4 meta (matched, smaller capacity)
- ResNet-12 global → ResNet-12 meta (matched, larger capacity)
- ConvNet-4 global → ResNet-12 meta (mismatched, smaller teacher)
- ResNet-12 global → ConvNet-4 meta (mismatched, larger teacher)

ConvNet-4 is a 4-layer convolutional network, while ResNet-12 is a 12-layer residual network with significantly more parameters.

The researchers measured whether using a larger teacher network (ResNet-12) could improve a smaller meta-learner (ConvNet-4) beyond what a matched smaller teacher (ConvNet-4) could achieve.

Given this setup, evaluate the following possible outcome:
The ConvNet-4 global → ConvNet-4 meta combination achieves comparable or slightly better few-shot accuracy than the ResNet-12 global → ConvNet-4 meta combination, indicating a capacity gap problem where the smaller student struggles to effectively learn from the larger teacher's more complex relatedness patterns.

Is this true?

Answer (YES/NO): NO